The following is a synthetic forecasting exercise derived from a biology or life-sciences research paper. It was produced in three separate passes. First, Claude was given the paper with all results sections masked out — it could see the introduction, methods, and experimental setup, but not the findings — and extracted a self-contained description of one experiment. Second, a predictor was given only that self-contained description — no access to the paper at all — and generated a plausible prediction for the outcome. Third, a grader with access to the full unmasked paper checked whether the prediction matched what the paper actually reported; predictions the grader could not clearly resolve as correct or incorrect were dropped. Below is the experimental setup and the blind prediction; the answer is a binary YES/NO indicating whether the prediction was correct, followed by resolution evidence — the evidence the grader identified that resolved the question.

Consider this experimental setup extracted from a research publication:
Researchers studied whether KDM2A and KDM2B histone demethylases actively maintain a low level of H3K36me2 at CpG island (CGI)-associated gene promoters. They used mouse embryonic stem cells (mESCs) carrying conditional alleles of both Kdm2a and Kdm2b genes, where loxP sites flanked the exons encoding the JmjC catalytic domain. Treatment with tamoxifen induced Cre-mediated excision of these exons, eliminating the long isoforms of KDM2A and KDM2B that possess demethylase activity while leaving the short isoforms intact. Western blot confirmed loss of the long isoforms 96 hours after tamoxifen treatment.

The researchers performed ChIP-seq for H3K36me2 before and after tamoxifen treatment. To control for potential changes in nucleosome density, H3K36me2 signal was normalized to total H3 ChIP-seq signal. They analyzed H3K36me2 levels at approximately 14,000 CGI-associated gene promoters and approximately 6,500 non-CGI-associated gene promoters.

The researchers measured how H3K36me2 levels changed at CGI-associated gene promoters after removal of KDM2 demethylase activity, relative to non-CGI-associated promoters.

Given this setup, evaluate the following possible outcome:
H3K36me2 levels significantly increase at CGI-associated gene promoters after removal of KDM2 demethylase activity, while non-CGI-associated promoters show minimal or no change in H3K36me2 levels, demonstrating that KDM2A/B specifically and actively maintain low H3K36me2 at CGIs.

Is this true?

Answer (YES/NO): NO